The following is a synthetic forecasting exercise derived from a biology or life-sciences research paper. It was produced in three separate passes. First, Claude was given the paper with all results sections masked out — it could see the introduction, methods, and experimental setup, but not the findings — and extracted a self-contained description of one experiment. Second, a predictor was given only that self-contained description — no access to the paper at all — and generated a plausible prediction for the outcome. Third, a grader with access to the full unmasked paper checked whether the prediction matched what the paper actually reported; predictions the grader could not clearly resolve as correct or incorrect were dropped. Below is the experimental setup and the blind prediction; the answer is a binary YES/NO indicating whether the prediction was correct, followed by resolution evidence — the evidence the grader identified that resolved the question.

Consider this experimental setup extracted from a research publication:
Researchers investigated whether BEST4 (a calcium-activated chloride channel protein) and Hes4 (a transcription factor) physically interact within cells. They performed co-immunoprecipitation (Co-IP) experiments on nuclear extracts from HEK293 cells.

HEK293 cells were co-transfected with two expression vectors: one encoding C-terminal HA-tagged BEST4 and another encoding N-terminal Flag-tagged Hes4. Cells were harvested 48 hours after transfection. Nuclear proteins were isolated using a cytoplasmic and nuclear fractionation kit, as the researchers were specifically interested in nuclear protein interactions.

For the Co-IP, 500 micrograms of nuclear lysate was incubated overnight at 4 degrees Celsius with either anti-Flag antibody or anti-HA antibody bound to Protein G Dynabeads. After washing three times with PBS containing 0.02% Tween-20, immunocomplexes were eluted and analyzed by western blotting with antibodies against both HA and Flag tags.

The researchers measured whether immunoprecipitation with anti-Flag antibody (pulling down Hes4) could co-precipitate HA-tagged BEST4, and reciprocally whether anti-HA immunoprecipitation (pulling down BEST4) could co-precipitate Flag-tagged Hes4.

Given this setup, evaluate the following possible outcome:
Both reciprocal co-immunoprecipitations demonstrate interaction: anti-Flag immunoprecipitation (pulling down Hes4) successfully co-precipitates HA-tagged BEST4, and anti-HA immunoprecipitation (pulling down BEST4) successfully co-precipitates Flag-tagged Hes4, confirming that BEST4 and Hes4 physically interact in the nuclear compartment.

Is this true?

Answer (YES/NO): YES